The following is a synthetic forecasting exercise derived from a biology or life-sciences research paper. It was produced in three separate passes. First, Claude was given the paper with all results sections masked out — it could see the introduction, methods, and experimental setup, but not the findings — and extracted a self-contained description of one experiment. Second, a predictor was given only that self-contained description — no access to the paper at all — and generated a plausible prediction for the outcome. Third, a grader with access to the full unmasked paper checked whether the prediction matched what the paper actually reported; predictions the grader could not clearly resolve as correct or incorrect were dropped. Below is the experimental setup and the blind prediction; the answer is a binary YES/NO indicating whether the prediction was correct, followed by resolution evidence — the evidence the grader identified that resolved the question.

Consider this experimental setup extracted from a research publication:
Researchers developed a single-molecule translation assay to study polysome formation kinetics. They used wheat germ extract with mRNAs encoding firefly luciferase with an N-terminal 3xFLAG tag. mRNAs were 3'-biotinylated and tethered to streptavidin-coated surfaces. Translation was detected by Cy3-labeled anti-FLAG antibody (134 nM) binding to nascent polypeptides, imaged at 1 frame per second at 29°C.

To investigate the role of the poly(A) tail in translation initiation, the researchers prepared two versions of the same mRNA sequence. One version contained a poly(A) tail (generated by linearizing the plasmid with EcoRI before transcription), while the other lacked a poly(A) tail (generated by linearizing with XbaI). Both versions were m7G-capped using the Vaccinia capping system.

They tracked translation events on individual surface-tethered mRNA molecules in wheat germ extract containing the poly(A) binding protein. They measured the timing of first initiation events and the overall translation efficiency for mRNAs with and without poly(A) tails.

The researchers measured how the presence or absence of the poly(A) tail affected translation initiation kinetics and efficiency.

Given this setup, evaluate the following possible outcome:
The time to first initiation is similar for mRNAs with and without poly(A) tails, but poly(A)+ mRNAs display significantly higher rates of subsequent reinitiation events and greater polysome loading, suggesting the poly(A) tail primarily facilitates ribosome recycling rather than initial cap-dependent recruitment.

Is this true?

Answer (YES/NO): NO